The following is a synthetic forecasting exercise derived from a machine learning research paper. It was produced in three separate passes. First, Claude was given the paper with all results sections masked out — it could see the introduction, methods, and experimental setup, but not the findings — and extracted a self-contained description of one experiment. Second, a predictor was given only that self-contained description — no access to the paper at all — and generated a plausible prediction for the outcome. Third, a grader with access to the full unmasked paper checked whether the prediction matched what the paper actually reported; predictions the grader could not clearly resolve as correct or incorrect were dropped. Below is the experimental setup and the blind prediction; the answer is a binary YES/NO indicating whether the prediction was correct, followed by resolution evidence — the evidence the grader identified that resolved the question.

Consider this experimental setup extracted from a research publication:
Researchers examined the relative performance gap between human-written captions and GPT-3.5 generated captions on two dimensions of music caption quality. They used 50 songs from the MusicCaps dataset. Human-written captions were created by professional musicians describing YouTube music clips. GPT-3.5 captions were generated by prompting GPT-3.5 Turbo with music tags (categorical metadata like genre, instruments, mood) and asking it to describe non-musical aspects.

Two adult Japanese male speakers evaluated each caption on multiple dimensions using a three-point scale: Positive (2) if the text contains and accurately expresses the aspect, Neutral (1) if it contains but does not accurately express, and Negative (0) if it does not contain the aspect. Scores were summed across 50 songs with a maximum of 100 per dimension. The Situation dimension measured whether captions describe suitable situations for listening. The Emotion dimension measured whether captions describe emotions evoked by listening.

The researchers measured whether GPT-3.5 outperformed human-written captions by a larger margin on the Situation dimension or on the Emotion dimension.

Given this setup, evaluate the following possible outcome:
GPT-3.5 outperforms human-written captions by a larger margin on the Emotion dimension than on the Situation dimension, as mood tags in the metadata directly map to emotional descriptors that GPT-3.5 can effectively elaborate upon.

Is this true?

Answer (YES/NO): YES